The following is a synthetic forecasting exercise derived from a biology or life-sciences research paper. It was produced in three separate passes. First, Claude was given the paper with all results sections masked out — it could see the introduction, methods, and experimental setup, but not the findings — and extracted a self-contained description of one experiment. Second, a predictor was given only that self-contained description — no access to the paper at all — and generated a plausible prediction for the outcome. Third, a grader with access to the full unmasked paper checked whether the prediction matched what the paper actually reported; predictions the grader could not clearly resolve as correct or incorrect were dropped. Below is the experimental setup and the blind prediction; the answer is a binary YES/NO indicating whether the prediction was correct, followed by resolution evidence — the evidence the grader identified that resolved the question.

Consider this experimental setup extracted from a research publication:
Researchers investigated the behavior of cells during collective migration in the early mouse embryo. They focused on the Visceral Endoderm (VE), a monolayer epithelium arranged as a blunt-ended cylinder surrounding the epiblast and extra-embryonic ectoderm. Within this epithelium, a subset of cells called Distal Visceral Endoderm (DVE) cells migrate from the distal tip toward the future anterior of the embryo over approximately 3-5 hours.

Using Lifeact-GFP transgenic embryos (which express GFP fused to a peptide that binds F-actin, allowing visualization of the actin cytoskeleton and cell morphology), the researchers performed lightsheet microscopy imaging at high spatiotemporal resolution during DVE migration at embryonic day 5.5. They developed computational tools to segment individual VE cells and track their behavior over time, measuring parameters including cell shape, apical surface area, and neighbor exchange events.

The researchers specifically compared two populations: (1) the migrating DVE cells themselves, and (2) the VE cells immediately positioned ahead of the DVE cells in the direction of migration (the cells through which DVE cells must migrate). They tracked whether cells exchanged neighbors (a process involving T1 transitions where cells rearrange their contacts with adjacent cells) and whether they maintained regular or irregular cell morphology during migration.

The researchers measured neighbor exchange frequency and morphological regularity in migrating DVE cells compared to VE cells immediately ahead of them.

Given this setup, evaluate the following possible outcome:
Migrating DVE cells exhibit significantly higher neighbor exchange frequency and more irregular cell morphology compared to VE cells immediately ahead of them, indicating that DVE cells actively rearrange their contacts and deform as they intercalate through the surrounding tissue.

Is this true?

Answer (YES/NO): NO